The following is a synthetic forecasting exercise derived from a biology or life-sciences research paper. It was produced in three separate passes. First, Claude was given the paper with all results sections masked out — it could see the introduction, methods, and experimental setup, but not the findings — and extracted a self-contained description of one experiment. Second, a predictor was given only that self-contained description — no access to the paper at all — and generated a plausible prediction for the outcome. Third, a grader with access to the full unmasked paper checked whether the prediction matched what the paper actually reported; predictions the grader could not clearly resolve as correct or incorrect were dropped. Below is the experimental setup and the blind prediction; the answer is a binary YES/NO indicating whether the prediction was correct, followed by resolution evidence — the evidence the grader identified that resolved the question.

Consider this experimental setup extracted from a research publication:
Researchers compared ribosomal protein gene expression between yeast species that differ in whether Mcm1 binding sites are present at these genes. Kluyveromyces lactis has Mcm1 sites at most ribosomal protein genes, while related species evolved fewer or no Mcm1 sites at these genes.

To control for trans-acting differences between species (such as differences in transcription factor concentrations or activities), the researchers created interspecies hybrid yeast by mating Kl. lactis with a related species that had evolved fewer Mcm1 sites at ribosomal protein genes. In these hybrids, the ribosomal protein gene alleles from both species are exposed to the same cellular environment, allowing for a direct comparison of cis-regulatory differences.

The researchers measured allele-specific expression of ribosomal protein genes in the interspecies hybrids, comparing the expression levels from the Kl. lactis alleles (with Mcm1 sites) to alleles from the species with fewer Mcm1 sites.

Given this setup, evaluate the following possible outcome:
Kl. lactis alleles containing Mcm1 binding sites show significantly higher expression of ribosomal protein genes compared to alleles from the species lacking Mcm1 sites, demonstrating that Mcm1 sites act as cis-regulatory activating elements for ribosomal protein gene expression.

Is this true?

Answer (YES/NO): NO